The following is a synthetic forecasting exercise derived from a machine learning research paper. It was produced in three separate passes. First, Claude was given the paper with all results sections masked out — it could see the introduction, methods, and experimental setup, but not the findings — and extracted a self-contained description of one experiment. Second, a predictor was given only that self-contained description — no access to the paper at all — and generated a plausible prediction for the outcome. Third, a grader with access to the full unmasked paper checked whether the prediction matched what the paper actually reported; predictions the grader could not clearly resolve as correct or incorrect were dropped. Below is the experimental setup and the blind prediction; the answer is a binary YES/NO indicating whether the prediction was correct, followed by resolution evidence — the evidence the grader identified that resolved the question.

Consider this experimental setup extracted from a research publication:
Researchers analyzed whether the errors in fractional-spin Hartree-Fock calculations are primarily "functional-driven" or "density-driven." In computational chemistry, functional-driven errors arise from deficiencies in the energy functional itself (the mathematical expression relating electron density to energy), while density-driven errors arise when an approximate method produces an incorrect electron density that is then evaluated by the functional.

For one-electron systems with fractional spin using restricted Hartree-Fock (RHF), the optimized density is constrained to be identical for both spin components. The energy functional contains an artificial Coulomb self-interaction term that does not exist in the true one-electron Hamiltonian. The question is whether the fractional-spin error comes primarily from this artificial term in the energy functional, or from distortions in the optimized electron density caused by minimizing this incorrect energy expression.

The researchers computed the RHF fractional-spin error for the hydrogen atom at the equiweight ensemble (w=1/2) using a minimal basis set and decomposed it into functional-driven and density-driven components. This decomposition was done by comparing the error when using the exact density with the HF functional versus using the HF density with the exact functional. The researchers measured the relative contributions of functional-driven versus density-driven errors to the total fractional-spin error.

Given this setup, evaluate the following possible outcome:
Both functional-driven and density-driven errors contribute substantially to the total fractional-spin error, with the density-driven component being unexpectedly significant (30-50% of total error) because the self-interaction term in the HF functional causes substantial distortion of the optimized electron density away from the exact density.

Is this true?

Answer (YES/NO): NO